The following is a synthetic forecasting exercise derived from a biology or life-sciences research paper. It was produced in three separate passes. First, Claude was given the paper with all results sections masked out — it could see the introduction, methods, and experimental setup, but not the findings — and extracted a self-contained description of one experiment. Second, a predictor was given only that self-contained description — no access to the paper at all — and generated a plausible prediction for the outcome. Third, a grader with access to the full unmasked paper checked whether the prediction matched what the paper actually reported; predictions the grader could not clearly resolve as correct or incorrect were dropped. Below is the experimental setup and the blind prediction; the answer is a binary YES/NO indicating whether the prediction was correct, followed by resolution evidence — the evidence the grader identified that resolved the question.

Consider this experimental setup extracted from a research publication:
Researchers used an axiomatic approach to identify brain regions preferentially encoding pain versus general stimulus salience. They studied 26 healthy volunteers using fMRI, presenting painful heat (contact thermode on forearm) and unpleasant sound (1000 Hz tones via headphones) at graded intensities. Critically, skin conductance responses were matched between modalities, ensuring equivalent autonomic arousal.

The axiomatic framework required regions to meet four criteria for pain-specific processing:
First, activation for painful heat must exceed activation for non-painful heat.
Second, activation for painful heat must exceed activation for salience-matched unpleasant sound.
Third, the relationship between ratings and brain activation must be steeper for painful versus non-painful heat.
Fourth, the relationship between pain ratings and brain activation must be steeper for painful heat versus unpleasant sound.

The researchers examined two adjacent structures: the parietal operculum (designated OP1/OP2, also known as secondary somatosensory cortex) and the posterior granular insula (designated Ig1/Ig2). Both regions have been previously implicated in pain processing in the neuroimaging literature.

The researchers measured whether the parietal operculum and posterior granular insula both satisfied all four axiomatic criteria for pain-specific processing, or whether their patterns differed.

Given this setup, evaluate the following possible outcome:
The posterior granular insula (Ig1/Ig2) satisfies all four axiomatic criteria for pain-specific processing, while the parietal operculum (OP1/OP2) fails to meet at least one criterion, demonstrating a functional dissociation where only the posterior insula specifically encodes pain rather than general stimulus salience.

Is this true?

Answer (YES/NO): NO